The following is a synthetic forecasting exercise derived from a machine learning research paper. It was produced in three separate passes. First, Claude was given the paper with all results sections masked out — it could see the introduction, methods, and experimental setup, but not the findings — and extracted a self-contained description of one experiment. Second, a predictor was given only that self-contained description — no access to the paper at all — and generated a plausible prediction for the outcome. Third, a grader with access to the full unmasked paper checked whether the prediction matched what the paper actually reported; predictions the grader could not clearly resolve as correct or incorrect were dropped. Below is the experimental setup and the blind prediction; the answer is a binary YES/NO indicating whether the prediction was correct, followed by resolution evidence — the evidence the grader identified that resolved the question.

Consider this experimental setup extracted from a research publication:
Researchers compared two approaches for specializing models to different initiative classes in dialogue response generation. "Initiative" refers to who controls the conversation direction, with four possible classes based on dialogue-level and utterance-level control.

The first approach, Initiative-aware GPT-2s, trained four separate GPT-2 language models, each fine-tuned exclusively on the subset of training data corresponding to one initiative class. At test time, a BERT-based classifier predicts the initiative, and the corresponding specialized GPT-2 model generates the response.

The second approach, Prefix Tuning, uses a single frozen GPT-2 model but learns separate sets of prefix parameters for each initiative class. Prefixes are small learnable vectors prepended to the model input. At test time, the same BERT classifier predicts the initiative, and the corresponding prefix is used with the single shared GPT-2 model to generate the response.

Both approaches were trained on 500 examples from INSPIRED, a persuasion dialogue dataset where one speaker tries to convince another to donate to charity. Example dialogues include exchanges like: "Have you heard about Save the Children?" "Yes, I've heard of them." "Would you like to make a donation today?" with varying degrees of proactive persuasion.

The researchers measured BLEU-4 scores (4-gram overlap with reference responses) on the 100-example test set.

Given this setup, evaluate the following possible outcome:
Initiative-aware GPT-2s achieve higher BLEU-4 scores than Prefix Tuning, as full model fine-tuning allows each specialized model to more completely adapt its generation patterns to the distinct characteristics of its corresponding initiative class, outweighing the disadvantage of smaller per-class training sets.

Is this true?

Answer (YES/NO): NO